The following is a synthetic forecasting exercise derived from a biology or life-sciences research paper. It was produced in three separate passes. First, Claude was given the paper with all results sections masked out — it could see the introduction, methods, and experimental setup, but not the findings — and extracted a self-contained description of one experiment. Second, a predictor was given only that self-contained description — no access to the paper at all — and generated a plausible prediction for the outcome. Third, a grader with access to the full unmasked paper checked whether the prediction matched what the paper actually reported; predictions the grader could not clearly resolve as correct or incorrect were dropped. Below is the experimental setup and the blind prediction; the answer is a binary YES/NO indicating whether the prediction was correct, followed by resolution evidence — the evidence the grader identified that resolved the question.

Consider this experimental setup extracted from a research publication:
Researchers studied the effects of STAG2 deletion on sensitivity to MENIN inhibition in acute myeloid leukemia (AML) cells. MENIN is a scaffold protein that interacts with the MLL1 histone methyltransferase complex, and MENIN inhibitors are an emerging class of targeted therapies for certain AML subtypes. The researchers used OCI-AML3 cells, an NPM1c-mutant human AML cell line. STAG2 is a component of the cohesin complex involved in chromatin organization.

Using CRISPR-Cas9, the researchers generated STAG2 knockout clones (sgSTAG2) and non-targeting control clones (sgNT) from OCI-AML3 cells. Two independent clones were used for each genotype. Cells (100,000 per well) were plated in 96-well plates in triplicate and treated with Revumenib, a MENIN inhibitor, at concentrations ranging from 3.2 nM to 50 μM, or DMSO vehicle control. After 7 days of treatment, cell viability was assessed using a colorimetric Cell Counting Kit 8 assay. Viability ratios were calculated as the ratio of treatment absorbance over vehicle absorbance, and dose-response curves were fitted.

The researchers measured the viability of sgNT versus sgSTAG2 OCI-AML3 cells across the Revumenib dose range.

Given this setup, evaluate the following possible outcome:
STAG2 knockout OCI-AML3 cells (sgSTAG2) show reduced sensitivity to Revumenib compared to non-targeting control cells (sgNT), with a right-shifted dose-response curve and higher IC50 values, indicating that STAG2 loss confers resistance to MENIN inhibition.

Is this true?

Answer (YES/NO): NO